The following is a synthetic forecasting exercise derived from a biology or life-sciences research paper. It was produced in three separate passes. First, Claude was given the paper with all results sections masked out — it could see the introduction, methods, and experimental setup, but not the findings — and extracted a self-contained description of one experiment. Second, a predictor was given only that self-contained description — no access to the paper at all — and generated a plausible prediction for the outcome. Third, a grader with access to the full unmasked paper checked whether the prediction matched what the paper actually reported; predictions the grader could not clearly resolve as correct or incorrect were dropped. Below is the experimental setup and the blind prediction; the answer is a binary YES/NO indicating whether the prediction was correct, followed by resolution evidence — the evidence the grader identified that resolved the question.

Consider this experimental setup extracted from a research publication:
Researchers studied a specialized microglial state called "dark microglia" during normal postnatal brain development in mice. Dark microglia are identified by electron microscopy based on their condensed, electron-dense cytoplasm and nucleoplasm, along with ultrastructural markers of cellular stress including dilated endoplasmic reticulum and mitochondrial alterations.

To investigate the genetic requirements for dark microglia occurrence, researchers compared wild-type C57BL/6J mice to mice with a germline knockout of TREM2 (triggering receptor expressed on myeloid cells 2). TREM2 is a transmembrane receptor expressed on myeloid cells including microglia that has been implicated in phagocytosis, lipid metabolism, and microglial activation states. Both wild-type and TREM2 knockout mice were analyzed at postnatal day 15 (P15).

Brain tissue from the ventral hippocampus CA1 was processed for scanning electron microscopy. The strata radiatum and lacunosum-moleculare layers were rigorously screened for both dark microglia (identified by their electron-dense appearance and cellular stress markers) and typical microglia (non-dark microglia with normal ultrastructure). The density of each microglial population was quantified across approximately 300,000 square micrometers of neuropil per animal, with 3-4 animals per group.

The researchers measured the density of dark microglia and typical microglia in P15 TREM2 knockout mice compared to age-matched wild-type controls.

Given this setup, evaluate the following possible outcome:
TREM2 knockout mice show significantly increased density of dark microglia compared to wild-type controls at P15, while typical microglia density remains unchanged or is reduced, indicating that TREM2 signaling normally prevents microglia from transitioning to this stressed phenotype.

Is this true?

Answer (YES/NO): NO